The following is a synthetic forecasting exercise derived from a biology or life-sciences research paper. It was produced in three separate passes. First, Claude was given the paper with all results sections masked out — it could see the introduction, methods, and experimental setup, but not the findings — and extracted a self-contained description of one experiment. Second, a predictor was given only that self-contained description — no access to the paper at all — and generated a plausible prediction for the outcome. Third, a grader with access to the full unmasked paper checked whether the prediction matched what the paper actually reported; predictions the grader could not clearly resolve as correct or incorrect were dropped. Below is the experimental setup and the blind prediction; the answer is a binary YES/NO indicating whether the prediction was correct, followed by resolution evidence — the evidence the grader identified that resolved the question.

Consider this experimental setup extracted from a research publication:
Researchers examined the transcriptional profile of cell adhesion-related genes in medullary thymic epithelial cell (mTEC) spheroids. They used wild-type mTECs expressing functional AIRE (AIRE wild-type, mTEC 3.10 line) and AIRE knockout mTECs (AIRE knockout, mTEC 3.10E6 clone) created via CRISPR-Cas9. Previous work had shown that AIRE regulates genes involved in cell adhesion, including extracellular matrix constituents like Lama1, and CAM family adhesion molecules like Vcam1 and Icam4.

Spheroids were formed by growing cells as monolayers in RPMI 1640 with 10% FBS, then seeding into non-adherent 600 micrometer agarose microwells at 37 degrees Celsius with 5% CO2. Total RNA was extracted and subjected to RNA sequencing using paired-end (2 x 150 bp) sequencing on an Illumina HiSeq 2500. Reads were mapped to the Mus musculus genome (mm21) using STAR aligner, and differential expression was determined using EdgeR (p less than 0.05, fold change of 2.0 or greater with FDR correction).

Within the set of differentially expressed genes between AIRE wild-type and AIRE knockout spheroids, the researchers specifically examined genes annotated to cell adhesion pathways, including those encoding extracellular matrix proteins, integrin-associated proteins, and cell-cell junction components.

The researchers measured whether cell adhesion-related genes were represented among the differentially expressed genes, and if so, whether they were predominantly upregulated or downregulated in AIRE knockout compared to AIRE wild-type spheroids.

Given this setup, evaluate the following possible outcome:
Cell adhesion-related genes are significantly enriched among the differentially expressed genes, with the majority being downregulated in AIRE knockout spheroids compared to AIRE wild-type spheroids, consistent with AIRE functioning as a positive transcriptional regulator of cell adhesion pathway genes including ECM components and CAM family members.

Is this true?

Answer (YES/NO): YES